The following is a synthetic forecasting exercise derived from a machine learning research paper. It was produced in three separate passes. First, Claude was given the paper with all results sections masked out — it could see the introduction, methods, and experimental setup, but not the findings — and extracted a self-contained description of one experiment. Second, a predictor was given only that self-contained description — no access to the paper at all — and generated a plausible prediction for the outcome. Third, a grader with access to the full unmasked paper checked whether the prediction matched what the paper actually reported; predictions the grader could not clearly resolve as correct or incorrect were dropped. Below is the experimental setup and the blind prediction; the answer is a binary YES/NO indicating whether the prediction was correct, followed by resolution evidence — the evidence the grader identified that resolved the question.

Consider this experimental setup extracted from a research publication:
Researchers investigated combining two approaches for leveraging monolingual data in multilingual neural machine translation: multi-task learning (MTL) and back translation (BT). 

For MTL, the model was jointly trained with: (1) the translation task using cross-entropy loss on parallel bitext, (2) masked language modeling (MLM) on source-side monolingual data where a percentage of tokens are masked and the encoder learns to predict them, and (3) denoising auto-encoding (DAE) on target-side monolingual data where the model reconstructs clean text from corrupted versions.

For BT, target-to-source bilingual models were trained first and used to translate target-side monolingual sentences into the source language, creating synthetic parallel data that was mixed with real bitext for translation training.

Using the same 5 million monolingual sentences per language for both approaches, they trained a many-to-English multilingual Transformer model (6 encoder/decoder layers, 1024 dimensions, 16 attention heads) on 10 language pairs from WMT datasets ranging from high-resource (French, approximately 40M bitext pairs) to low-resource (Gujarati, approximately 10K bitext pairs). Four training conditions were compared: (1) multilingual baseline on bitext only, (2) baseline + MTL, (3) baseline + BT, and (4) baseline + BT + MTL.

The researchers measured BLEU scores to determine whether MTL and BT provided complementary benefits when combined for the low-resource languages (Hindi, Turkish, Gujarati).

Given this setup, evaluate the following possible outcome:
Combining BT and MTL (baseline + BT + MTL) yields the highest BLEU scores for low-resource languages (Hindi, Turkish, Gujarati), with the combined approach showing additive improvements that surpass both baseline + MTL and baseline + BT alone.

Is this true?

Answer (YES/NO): YES